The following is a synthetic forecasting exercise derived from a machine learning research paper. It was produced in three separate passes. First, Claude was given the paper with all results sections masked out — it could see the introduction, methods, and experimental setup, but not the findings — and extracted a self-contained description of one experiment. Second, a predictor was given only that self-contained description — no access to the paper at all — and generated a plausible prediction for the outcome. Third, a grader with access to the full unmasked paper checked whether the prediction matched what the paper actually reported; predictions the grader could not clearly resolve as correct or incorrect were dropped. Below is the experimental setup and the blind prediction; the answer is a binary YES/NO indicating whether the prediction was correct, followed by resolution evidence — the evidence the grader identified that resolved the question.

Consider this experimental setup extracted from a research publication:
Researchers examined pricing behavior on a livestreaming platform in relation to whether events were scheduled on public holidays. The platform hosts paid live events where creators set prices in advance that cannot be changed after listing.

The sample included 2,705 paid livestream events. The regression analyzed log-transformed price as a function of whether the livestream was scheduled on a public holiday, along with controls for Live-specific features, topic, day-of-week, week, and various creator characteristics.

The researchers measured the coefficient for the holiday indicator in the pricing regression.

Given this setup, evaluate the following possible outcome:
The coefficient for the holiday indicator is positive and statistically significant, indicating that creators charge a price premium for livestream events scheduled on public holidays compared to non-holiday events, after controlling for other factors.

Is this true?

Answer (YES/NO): NO